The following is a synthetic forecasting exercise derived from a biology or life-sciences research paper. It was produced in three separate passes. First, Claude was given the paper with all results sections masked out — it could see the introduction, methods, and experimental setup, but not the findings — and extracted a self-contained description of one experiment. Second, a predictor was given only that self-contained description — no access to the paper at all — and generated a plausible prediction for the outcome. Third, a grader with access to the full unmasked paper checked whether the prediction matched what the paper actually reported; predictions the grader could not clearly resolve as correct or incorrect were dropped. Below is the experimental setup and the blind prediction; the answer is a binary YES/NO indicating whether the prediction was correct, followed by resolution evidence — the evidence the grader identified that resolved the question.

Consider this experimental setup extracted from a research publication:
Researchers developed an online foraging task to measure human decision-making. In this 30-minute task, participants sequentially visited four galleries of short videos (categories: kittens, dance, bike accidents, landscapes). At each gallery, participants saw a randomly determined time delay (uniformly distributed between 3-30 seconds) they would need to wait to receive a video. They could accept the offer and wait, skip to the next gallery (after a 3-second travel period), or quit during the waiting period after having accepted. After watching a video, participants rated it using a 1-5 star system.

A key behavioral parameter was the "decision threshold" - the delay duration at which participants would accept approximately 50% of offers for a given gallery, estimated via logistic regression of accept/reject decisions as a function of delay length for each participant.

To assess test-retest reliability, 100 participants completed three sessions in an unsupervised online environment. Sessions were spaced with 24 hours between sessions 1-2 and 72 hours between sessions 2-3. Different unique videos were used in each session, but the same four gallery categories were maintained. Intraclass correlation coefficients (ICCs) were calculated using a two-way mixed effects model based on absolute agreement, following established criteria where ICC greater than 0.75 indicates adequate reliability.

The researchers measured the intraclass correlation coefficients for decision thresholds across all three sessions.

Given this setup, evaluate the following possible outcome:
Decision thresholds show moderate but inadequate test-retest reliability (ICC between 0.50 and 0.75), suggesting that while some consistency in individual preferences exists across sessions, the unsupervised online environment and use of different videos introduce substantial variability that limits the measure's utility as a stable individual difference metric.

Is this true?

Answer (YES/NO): NO